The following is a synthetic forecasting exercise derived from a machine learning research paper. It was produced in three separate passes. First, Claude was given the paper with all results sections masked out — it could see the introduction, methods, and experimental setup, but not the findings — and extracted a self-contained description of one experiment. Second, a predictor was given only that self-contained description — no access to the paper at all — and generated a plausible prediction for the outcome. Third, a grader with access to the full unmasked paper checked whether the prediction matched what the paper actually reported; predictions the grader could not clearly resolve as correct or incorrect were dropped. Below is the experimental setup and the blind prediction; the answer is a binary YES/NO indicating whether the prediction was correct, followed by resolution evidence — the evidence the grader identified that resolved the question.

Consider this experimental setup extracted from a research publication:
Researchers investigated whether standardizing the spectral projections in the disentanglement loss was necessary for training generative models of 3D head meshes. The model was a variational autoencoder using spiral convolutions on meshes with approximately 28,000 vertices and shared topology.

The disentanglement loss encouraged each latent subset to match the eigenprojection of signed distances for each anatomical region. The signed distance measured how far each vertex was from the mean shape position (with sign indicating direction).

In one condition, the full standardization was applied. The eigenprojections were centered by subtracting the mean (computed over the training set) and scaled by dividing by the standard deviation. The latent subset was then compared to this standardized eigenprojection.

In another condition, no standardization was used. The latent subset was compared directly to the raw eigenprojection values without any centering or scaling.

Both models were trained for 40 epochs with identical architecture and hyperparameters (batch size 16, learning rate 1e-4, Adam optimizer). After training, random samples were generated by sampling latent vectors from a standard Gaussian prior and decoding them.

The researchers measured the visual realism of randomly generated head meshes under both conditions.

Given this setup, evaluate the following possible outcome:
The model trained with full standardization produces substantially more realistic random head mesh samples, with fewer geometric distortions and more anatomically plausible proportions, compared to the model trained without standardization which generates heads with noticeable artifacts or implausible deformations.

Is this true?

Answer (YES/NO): YES